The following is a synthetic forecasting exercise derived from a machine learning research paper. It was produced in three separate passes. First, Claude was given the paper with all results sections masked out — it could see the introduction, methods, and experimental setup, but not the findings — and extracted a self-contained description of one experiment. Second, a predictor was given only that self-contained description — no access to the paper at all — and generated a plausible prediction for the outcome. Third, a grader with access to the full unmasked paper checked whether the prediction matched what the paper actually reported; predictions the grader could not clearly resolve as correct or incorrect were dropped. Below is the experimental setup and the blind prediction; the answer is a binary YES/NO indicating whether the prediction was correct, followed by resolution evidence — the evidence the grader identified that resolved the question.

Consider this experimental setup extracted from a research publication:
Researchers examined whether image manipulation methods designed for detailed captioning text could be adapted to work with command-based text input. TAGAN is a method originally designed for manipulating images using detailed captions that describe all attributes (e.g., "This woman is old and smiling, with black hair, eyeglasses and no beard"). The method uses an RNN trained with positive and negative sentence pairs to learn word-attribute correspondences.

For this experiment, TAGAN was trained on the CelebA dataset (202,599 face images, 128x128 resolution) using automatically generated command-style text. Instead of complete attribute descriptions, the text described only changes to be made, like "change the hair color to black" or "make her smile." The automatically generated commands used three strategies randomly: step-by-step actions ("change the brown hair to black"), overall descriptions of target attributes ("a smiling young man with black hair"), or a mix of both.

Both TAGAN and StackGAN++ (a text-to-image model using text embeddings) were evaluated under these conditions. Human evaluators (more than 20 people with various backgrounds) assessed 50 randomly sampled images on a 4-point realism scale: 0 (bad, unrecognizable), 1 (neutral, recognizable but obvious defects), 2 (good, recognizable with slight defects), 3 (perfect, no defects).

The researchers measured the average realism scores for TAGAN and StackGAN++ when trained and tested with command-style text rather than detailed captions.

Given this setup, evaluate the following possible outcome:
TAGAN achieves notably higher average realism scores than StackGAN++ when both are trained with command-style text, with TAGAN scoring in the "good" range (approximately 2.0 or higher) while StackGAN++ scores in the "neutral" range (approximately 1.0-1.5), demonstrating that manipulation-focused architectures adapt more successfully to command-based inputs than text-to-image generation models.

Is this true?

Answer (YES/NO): NO